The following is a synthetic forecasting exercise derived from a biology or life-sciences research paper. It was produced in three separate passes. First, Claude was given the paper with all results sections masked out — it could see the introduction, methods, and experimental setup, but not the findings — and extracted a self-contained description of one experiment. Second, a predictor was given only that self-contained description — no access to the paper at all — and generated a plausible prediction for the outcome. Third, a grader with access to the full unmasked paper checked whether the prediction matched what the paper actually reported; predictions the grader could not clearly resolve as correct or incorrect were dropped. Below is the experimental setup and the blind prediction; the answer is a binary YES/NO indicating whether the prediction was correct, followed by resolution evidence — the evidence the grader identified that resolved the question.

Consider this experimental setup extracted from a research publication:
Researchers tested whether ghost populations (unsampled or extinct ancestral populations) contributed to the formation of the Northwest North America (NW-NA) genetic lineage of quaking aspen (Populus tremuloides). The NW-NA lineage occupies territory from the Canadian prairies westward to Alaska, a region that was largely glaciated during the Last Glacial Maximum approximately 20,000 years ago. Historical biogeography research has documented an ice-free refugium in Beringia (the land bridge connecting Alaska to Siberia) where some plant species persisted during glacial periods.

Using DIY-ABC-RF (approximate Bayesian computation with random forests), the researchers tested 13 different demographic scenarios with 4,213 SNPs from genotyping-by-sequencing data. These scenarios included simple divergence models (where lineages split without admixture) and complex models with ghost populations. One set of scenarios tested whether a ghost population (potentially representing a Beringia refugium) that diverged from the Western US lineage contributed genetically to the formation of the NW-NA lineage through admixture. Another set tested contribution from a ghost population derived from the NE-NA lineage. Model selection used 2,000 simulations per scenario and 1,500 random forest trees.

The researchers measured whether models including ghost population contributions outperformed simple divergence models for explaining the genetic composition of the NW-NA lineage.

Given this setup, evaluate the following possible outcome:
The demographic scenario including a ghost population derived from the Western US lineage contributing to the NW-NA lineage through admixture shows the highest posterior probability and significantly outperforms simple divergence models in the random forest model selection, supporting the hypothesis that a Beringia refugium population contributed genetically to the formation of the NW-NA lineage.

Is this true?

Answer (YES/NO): NO